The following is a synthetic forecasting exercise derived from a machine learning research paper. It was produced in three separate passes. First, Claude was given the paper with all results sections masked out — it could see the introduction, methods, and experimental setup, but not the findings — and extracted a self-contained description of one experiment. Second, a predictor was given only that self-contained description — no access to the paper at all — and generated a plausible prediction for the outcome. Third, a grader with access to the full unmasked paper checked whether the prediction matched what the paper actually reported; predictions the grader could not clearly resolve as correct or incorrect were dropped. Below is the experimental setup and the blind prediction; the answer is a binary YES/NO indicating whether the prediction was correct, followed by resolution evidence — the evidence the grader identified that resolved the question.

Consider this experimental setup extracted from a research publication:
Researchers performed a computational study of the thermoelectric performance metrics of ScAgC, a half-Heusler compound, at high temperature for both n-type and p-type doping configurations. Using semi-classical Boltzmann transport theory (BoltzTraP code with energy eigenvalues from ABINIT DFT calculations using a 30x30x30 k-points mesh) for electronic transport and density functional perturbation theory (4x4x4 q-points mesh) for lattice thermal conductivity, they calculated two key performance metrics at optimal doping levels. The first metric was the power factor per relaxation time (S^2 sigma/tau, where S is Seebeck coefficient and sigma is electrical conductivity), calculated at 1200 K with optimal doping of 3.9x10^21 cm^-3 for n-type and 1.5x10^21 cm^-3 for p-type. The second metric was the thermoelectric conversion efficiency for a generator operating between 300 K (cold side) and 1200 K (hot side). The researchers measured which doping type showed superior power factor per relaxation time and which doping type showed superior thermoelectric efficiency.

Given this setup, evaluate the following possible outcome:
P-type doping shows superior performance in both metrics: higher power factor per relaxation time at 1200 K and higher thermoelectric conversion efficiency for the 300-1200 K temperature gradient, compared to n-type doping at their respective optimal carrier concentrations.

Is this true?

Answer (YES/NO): NO